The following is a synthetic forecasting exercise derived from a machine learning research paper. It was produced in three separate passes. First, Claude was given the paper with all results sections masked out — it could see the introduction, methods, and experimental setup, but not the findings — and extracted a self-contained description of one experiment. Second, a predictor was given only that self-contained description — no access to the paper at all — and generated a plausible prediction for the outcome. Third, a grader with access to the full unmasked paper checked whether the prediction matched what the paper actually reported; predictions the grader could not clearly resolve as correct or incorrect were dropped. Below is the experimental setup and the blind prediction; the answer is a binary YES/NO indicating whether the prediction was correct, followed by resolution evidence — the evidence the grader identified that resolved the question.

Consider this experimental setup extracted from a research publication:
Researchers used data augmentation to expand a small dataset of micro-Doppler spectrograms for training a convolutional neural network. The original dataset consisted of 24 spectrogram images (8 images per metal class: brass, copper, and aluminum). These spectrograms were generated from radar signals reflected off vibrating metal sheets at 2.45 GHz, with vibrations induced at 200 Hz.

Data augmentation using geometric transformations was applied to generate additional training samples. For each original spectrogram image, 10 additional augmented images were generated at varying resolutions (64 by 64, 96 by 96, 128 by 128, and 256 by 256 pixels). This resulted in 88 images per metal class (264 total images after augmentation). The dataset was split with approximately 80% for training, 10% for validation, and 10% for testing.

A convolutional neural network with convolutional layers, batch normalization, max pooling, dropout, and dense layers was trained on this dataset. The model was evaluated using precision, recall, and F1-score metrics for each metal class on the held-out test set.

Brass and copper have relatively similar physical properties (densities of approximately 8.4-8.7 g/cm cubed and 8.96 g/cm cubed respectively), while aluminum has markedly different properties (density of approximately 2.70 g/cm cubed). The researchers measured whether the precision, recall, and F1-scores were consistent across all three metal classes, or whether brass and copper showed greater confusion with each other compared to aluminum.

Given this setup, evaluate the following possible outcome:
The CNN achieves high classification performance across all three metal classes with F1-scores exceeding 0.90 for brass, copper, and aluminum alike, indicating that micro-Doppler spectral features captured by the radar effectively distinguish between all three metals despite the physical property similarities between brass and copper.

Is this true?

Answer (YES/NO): NO